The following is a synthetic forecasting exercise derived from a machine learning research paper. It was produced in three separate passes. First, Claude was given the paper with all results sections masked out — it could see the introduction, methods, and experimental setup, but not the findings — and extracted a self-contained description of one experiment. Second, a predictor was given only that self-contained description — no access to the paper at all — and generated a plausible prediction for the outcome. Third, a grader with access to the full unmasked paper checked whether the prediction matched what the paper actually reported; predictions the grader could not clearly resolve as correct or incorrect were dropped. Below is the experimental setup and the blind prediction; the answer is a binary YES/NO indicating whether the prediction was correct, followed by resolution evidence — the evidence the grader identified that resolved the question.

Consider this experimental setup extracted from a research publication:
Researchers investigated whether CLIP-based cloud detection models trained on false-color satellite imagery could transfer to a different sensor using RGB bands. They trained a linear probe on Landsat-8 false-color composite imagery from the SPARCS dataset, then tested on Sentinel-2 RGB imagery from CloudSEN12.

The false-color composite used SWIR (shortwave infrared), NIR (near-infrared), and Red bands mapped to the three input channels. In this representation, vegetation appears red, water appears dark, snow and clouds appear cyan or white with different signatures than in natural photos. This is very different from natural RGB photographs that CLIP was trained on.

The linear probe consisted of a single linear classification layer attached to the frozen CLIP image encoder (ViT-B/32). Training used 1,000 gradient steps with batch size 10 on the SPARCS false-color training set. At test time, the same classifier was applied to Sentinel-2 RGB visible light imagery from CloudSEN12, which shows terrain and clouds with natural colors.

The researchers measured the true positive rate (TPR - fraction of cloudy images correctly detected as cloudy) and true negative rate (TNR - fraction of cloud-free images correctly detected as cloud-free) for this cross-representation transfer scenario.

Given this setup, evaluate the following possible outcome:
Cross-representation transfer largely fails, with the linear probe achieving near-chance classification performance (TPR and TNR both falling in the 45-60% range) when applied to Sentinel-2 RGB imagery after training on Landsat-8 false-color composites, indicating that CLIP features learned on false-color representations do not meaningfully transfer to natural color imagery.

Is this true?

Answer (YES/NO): NO